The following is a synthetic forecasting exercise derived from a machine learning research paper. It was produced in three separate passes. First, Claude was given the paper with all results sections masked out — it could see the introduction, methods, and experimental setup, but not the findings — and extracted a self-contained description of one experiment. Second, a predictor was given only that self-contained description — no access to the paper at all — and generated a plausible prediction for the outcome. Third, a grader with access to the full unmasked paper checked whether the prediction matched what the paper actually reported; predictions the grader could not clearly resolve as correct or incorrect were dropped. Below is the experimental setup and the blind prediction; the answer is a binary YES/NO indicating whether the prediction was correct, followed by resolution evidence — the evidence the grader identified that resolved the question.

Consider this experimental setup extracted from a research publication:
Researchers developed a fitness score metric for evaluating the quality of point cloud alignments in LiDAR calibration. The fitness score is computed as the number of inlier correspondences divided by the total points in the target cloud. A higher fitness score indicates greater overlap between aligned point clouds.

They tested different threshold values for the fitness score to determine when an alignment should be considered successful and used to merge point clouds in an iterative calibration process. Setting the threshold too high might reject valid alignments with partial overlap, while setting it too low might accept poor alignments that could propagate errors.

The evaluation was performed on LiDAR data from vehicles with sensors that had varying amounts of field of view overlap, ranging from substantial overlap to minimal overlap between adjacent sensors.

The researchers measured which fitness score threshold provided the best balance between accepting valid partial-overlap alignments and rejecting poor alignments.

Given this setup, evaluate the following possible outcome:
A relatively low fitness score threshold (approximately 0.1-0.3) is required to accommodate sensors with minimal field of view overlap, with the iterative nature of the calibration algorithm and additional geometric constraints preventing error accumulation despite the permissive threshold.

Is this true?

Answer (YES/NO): NO